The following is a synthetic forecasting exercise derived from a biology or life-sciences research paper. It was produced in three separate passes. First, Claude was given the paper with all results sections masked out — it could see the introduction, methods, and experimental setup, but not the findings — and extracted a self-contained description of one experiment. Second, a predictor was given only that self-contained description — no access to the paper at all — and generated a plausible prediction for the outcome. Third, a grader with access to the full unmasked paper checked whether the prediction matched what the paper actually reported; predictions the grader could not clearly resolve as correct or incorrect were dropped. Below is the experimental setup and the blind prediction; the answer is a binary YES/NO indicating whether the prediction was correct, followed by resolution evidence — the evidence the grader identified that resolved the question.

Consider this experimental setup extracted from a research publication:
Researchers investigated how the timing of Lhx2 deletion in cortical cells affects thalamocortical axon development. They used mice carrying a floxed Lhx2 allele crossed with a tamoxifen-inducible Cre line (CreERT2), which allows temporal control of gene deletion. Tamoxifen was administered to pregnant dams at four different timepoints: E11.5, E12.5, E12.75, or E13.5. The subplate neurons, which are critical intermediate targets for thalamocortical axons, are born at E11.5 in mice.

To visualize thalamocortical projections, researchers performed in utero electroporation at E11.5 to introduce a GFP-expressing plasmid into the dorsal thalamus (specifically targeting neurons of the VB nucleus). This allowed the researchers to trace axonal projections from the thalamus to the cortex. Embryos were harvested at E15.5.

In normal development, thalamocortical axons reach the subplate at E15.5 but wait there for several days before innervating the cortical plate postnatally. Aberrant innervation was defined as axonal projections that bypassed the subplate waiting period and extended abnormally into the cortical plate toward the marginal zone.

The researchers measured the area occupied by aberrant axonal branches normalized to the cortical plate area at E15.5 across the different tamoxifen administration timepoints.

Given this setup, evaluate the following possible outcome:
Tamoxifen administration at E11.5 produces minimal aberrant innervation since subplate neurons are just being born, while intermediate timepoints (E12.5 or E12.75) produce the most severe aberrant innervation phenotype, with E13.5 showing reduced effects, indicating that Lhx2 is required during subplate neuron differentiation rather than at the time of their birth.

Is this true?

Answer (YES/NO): NO